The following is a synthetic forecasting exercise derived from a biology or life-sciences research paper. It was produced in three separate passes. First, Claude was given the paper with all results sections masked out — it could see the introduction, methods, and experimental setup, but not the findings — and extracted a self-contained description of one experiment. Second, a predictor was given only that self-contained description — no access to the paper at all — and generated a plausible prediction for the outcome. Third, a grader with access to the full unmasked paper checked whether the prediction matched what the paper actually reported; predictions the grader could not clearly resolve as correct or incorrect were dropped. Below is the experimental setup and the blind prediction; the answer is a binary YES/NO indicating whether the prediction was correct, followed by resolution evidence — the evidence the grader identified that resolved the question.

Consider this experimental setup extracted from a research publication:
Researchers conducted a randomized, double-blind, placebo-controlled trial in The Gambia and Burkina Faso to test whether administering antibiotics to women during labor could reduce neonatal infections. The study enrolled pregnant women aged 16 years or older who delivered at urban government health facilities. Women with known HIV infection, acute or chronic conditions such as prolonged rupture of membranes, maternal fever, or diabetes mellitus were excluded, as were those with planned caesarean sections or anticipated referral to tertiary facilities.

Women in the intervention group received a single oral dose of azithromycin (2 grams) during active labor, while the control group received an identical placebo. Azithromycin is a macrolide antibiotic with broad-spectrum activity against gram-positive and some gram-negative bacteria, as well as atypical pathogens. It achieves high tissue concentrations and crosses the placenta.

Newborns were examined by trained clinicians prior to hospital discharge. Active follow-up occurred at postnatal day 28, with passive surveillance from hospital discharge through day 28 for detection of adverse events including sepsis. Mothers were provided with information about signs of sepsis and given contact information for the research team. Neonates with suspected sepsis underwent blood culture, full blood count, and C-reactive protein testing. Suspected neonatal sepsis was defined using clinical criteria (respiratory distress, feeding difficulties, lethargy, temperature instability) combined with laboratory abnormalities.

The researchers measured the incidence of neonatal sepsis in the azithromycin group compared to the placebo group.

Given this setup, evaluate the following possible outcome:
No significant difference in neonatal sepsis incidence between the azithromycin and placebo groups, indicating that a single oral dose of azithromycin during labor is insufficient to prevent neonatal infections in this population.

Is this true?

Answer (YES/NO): NO